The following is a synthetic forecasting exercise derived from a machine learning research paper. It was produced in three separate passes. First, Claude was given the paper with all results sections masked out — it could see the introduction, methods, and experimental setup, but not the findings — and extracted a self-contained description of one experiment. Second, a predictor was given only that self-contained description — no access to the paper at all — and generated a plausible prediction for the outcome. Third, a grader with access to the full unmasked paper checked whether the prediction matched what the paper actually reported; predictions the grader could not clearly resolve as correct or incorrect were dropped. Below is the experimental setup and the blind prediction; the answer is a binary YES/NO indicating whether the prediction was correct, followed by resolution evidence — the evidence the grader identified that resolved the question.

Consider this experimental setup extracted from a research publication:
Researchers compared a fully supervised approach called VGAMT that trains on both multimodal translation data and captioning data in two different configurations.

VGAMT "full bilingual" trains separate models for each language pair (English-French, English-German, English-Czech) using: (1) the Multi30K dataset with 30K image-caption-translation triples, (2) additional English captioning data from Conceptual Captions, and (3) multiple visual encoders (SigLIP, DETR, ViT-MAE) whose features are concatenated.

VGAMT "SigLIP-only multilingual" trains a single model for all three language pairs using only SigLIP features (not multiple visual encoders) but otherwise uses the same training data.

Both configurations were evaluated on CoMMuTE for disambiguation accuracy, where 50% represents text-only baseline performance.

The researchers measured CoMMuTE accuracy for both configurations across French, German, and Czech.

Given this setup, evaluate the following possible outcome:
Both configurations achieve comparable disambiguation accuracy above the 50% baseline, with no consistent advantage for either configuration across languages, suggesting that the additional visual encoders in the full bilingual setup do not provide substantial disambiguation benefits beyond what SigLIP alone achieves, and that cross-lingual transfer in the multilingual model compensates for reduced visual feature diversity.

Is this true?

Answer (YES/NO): NO